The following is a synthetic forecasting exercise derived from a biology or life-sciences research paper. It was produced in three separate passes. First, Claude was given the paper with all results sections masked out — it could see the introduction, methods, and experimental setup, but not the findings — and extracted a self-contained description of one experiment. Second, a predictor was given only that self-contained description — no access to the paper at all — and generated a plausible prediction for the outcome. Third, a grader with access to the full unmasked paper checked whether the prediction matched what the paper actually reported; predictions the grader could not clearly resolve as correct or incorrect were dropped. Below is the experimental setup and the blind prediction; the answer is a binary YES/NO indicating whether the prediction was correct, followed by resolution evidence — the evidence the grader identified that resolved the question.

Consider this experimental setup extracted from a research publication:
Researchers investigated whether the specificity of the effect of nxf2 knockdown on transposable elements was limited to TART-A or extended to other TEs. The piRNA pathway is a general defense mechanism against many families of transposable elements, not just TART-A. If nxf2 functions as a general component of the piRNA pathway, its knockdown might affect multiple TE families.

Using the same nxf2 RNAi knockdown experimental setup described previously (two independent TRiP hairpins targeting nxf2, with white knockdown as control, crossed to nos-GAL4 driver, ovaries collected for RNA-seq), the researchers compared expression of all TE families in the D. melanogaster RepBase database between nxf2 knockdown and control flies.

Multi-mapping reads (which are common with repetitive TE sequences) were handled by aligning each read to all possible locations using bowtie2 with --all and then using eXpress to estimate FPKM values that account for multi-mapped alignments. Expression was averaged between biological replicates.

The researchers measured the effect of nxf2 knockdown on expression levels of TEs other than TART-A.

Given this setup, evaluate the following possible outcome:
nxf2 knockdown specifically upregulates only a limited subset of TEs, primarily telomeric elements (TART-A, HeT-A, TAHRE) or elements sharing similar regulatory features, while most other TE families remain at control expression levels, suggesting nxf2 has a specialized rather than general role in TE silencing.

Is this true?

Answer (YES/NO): NO